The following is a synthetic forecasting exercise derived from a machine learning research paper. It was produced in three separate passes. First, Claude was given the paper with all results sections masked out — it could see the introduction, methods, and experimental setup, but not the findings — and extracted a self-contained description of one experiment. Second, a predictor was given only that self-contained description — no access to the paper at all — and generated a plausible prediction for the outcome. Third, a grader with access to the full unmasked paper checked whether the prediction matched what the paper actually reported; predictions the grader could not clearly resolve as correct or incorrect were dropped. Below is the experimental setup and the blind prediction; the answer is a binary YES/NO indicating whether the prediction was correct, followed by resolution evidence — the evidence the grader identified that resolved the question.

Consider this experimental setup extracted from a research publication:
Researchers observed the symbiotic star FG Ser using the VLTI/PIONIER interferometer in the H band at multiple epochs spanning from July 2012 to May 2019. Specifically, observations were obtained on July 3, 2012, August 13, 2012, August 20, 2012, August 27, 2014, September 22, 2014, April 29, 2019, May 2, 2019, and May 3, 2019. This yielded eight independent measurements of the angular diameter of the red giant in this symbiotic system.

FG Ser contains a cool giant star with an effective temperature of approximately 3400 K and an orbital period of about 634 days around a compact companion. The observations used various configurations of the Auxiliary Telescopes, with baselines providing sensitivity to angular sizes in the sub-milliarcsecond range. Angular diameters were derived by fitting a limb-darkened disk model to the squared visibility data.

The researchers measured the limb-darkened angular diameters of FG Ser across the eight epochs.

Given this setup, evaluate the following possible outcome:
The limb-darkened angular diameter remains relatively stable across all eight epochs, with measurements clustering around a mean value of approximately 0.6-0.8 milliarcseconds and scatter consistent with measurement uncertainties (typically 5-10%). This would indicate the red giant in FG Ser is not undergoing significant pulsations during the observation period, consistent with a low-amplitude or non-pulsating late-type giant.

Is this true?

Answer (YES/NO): NO